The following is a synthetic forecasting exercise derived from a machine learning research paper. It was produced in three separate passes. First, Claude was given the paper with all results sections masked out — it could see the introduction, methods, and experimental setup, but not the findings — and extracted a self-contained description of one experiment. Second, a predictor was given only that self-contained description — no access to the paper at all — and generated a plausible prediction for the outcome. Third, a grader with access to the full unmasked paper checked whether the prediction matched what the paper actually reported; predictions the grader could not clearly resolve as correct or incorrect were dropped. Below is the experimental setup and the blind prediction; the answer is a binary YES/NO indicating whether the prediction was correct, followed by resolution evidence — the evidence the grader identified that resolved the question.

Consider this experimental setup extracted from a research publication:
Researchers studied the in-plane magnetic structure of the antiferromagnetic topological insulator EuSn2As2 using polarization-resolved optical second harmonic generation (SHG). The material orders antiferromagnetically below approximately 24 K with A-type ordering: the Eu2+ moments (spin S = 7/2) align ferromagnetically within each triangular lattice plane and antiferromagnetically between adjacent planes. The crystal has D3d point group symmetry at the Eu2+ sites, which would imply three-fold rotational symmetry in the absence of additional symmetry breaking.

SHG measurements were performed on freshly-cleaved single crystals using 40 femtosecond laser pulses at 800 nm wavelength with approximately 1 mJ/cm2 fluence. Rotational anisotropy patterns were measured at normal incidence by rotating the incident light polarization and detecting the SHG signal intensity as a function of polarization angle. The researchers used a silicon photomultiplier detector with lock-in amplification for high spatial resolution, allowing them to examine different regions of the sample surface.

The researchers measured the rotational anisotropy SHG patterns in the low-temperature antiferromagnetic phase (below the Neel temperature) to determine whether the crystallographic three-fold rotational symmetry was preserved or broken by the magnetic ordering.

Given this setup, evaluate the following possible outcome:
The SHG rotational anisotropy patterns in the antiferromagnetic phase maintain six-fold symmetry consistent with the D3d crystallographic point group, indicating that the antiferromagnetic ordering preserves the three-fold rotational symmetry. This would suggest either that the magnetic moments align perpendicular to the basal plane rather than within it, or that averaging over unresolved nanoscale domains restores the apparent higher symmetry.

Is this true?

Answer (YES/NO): NO